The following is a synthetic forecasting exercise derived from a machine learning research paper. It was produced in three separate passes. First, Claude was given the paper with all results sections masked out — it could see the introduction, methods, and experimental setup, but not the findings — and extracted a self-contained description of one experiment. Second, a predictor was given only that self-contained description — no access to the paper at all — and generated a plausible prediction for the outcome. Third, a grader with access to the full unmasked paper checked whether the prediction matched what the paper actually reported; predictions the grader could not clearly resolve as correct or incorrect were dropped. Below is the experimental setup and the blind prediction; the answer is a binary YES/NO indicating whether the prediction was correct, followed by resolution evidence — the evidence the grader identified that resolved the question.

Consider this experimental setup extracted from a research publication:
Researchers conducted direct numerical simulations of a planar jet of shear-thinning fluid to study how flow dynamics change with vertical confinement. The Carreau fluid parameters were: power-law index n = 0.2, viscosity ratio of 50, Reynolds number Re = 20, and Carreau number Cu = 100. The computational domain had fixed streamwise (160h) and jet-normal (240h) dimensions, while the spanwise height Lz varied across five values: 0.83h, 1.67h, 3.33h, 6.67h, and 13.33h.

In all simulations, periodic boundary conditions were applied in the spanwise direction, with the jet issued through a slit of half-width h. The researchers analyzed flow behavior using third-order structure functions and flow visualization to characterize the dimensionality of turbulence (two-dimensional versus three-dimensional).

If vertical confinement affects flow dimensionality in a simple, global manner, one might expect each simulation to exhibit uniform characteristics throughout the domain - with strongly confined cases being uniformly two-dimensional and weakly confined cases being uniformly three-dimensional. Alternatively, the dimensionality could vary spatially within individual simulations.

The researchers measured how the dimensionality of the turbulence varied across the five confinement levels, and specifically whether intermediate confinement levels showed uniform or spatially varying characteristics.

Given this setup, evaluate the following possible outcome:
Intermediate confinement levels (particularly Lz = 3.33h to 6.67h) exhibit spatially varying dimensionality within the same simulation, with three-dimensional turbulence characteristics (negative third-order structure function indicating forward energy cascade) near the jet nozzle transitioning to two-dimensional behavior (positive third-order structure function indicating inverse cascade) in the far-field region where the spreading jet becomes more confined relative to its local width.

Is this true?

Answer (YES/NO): NO